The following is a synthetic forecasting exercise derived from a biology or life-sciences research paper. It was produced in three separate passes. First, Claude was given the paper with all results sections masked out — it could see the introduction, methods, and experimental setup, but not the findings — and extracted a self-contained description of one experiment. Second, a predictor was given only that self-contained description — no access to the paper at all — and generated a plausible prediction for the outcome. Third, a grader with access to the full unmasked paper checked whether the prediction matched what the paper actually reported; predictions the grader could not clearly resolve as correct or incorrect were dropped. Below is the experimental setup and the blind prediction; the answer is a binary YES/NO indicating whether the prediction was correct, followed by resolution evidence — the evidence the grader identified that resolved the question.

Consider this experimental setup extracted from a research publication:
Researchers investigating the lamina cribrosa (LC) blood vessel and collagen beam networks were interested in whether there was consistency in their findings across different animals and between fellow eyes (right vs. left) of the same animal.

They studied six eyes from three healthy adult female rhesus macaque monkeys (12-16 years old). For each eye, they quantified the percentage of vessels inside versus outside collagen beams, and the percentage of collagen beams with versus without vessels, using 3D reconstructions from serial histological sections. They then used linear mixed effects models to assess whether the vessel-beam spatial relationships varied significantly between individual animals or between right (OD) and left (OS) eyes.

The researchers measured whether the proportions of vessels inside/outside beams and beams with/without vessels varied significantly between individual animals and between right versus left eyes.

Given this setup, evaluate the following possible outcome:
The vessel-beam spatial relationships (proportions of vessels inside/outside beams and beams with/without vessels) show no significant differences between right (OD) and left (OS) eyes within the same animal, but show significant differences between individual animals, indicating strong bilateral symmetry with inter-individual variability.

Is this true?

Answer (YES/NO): NO